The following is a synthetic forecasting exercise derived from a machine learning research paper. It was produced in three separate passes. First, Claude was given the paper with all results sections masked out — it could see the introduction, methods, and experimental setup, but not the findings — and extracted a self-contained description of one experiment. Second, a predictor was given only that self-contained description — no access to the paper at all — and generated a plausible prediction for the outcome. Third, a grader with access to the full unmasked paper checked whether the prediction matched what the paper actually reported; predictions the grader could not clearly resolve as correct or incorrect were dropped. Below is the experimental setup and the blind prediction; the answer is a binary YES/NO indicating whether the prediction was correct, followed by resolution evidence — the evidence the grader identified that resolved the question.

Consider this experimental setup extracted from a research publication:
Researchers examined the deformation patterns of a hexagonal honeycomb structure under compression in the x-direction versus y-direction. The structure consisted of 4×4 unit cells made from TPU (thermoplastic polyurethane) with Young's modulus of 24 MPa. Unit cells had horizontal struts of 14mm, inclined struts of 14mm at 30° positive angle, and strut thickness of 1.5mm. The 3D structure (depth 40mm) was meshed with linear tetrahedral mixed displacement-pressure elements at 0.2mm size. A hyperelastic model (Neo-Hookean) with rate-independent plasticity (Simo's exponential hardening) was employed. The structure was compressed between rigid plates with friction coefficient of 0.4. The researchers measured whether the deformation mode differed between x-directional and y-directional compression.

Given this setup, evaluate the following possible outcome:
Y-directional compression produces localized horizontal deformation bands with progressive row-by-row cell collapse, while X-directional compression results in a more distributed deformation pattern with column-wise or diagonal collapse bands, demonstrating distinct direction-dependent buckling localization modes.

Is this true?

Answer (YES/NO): NO